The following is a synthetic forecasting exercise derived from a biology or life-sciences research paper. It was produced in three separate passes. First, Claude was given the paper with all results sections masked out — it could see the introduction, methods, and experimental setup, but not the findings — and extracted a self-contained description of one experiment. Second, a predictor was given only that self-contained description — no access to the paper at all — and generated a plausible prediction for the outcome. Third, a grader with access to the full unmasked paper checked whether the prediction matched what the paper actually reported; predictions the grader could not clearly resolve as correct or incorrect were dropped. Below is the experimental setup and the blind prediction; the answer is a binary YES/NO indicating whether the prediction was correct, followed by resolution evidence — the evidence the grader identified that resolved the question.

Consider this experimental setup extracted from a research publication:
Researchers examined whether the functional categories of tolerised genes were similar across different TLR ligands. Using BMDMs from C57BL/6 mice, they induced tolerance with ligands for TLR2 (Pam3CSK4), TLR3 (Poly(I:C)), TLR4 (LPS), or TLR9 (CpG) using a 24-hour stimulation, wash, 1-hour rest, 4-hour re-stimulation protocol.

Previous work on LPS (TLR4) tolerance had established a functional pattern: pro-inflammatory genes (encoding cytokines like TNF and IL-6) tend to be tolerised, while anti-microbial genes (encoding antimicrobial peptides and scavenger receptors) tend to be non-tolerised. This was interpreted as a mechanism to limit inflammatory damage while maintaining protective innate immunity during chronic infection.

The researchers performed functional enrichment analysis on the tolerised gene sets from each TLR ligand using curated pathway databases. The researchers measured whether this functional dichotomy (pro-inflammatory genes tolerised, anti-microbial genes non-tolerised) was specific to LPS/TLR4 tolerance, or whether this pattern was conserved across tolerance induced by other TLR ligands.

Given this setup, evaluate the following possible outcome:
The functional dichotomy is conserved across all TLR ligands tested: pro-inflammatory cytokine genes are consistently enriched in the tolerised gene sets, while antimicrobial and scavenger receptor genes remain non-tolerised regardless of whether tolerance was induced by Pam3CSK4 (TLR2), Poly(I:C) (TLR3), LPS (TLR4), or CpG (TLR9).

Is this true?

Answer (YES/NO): NO